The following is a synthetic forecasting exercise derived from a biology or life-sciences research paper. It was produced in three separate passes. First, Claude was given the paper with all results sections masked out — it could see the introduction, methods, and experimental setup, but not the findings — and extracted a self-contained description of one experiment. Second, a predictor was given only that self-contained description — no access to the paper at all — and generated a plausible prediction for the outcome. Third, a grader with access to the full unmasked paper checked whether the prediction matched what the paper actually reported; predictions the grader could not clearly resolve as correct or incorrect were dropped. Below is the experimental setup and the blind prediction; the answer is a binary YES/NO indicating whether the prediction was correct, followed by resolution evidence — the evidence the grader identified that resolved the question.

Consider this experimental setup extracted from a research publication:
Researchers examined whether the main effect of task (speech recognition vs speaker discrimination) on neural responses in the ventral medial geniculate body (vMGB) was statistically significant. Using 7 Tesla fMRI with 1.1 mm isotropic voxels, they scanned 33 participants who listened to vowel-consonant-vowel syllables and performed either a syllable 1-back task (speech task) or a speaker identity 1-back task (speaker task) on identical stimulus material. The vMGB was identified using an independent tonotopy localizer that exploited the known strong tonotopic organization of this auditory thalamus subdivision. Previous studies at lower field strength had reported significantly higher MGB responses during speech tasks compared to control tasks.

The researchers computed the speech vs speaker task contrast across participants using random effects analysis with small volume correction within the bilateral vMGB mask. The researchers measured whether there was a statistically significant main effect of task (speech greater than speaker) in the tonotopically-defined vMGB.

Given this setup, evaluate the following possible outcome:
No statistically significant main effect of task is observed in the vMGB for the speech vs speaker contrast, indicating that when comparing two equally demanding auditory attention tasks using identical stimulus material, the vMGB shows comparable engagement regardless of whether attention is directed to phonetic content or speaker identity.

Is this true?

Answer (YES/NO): YES